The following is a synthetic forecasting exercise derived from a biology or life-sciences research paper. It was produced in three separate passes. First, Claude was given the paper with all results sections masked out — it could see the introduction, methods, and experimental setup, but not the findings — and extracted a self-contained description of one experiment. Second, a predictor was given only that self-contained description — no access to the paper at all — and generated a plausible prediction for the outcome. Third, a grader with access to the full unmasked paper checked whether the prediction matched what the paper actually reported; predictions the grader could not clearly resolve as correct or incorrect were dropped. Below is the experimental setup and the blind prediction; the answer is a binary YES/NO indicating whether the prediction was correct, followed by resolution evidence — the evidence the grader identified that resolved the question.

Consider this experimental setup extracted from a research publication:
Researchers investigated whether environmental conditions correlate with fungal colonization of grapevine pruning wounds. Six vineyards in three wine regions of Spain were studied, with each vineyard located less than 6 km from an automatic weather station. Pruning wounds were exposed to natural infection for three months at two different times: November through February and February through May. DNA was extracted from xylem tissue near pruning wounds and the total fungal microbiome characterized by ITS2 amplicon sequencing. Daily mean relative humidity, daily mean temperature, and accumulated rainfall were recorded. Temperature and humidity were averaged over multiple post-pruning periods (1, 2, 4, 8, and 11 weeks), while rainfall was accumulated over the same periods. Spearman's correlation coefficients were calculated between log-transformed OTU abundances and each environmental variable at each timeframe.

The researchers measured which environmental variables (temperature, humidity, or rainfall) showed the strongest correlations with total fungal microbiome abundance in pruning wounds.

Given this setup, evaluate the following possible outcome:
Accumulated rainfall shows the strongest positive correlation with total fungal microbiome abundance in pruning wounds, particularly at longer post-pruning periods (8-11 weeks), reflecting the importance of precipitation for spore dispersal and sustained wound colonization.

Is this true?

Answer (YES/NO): YES